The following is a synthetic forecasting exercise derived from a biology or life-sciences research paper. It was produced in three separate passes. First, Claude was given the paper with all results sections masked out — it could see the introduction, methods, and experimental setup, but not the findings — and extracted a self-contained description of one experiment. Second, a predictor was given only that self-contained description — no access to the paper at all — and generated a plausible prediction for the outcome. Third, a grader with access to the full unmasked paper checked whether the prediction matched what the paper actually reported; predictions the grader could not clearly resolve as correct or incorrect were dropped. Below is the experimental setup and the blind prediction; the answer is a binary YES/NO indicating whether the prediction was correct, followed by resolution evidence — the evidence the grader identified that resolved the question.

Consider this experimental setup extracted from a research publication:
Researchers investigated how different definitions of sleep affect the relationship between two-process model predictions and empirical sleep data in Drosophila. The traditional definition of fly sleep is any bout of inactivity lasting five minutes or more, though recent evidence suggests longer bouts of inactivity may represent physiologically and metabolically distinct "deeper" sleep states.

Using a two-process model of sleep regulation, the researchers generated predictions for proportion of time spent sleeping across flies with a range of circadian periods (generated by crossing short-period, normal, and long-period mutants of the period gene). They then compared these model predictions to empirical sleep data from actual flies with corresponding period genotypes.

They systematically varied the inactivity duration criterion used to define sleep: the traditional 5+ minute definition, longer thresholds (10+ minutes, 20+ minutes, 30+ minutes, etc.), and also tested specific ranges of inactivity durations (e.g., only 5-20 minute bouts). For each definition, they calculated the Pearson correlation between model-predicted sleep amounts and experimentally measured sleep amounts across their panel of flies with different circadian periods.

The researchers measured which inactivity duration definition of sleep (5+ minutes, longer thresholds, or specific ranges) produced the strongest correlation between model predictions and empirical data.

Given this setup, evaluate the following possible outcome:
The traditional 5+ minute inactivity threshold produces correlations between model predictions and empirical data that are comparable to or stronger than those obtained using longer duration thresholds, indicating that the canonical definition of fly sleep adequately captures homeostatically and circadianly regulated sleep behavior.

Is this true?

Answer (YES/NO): NO